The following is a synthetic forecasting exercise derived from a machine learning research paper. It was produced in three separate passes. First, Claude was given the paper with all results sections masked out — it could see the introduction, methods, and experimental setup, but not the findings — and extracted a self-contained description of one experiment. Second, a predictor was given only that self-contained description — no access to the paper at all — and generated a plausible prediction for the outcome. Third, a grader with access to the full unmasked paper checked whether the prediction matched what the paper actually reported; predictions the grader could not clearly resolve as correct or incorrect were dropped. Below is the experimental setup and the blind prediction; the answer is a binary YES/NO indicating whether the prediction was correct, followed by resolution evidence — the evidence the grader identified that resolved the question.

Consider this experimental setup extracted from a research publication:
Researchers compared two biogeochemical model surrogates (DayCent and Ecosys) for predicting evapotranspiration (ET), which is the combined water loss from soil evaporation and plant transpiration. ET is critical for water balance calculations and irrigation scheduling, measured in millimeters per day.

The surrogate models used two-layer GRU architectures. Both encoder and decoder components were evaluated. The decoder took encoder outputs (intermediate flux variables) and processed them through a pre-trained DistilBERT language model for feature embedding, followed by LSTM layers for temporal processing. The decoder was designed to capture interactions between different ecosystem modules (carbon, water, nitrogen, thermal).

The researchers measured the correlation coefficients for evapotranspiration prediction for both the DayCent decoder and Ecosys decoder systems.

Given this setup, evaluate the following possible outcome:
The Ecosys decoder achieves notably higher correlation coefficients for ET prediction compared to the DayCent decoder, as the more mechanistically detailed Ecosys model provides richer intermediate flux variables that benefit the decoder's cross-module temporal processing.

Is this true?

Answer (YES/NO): NO